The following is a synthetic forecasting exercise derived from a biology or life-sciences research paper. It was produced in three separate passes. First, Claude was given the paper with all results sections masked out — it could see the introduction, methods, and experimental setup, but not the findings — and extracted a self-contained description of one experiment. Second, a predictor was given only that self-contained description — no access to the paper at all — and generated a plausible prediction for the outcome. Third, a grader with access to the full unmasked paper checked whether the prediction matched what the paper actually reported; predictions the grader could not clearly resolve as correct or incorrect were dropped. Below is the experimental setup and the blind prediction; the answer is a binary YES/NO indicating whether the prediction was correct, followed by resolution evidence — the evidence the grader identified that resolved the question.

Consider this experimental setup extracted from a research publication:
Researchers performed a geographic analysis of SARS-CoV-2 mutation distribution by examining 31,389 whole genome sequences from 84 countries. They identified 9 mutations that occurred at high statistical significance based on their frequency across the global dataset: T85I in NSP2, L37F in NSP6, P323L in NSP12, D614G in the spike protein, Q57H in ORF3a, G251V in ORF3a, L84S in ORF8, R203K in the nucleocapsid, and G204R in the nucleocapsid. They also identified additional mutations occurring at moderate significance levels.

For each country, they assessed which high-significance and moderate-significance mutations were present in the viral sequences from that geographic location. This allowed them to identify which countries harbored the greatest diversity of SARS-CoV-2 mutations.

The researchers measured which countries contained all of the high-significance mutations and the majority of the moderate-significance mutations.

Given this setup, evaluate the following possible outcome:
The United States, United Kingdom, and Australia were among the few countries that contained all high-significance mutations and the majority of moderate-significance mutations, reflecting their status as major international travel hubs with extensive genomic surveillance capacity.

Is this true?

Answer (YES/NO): YES